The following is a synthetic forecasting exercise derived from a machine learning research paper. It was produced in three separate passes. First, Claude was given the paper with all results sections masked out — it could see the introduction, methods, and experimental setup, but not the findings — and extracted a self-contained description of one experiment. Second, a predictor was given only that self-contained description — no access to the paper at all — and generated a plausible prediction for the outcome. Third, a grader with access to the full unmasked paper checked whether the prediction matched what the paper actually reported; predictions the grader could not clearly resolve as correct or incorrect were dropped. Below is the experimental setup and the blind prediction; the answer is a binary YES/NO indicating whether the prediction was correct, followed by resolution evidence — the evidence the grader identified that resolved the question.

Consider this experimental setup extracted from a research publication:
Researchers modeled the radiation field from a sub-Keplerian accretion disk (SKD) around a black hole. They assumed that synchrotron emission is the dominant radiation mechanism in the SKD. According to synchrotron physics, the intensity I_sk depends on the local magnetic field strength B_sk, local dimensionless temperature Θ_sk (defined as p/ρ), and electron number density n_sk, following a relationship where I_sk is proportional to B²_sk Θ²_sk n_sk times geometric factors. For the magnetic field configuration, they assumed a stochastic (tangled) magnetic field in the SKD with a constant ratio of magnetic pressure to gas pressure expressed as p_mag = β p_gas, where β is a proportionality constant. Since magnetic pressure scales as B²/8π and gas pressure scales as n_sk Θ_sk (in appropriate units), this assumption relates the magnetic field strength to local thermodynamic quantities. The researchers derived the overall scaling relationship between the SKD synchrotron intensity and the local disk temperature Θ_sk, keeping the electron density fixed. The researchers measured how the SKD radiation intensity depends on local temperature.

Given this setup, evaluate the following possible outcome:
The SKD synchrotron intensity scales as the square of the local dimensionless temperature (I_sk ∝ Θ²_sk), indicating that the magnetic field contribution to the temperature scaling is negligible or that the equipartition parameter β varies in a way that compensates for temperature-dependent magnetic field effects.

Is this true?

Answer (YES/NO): NO